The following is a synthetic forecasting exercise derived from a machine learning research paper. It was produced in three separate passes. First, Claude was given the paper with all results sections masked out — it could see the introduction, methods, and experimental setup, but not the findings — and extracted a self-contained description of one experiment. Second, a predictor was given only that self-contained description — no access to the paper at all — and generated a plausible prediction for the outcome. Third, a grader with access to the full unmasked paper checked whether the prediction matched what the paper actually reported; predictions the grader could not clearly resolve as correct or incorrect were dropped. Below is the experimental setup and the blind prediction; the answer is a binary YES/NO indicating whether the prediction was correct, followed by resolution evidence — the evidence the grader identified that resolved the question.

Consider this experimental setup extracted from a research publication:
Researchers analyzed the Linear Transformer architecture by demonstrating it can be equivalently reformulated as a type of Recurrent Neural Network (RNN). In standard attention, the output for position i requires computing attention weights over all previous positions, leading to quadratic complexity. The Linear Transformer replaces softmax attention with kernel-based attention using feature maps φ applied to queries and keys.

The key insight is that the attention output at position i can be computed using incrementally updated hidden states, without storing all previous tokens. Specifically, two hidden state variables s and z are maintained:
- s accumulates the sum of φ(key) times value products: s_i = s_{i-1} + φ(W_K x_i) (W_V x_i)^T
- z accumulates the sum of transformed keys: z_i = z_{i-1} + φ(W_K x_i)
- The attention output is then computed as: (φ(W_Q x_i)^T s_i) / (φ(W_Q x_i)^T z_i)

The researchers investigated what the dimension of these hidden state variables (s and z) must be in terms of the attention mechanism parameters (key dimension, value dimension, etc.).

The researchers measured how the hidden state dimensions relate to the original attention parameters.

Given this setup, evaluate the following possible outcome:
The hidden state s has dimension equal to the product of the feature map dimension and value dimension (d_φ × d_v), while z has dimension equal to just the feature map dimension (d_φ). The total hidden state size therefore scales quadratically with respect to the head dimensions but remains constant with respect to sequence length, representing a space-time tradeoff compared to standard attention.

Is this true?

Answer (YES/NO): YES